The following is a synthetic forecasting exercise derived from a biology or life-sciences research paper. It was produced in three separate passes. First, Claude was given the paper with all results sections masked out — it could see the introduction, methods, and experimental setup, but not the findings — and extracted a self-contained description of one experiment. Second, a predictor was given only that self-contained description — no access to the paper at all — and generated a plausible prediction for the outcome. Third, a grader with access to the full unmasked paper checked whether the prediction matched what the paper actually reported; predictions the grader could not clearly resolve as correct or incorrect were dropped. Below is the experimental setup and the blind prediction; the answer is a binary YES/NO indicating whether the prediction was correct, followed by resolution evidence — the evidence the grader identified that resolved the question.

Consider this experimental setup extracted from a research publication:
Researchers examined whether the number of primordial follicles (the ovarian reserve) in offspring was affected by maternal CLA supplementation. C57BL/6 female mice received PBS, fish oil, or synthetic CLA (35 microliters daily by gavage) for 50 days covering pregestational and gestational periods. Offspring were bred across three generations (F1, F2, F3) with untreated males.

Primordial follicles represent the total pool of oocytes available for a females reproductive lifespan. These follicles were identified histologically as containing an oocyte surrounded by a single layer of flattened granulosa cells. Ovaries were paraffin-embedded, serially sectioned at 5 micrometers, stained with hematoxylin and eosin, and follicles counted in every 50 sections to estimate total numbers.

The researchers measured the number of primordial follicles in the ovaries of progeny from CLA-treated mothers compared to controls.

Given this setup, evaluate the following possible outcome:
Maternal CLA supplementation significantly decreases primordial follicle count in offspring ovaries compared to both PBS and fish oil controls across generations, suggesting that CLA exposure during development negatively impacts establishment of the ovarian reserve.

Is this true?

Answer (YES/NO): NO